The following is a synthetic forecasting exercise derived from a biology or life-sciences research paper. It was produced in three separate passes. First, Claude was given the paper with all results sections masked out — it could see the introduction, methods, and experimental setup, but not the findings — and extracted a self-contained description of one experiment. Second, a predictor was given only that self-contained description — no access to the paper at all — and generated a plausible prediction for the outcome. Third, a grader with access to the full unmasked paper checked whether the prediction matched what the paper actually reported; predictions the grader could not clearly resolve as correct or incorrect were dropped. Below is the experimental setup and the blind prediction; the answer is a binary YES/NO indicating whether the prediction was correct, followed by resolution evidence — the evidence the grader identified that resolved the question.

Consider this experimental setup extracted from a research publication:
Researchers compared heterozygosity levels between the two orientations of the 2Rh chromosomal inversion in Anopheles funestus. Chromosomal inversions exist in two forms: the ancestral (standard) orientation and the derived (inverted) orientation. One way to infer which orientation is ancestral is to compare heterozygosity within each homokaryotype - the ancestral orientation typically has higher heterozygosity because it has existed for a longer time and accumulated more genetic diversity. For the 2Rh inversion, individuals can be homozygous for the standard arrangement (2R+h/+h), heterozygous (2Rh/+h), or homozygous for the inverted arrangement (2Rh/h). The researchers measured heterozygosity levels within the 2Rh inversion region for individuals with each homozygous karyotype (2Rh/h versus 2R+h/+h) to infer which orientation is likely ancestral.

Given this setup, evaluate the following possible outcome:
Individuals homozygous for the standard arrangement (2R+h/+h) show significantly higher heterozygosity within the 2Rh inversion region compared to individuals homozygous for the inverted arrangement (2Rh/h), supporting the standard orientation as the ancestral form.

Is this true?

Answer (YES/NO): YES